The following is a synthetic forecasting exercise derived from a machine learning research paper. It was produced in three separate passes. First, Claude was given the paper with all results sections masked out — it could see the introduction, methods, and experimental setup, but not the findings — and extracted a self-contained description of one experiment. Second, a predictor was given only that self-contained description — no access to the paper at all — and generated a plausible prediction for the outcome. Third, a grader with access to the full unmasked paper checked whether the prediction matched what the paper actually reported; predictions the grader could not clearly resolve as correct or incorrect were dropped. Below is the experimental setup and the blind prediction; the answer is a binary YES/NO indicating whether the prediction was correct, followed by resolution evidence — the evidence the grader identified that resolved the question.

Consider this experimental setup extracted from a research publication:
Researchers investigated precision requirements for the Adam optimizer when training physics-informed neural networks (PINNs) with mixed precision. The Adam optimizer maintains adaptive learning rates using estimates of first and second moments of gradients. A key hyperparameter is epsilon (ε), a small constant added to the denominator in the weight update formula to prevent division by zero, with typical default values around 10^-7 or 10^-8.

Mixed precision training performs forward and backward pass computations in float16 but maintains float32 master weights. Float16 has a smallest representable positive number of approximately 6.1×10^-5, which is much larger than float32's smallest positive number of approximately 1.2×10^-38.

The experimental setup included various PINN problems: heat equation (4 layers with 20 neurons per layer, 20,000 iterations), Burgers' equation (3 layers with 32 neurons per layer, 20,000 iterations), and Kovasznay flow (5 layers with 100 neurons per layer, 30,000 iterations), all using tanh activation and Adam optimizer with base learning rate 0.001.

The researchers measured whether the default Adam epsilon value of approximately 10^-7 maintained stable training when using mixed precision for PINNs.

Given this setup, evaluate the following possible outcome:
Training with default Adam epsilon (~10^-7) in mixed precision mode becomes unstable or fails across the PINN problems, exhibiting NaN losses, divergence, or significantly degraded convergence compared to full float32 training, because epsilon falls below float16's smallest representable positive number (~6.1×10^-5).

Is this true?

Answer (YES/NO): YES